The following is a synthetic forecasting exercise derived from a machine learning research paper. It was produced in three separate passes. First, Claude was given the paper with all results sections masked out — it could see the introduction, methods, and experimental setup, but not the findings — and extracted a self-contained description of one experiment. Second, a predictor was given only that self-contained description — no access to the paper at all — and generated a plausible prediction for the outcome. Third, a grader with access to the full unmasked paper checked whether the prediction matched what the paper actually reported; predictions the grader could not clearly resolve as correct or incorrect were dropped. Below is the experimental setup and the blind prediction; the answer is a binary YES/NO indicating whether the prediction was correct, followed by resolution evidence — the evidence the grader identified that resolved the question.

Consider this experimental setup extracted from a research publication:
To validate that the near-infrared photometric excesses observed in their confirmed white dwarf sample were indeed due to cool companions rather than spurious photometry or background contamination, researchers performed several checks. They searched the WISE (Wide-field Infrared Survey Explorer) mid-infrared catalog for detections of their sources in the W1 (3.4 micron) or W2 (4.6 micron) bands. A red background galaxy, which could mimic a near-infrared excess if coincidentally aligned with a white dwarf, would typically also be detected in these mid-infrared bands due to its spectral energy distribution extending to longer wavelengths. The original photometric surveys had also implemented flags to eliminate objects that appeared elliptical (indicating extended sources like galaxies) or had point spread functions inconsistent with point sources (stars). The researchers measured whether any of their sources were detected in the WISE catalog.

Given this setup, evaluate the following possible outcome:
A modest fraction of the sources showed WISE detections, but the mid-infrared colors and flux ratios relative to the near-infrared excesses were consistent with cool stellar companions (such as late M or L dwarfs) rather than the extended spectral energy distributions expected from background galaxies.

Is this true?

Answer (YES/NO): NO